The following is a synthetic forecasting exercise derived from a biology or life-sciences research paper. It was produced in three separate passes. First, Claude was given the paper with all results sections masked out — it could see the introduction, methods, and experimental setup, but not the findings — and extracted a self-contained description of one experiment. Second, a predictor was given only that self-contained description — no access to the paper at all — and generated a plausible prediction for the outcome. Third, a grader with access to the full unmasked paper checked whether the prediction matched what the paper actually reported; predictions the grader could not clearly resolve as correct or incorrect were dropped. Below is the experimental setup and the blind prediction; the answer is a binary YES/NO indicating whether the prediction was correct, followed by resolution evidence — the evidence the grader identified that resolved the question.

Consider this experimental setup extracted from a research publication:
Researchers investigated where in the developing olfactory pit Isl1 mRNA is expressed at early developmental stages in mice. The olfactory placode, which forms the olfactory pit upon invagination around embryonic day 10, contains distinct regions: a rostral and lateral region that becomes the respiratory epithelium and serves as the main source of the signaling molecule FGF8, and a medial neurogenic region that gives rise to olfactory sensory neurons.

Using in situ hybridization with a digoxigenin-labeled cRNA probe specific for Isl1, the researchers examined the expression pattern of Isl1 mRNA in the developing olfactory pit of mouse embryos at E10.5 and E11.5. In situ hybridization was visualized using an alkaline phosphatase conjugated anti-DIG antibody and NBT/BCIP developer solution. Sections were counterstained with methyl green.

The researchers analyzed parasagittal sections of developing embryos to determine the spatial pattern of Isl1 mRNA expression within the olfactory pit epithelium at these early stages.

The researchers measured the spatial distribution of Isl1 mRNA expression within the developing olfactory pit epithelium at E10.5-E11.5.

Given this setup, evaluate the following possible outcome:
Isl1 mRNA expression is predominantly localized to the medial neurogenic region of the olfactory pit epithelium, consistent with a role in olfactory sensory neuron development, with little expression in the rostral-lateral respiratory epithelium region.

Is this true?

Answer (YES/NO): NO